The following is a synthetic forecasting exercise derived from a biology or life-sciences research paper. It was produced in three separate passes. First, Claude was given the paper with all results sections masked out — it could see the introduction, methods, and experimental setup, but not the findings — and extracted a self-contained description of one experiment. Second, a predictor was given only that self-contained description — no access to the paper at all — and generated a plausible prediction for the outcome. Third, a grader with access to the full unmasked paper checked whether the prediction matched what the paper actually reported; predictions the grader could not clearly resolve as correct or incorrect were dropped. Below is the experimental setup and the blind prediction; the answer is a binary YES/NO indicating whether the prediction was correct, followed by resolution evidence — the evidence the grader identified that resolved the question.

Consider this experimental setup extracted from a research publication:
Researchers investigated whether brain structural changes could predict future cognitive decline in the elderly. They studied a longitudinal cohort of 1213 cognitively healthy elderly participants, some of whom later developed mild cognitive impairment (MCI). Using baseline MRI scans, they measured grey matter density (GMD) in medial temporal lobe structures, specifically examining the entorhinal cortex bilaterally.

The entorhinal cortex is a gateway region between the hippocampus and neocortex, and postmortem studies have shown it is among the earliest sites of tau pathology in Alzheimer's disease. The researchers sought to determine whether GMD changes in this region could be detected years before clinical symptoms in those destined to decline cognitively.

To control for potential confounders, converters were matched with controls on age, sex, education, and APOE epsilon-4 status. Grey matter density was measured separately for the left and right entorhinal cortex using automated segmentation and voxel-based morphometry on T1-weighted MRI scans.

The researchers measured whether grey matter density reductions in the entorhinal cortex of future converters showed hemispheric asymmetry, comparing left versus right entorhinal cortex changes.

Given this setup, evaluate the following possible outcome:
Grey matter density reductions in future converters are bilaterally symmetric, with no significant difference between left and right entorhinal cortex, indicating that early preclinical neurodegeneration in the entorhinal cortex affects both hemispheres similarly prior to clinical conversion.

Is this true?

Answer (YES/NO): YES